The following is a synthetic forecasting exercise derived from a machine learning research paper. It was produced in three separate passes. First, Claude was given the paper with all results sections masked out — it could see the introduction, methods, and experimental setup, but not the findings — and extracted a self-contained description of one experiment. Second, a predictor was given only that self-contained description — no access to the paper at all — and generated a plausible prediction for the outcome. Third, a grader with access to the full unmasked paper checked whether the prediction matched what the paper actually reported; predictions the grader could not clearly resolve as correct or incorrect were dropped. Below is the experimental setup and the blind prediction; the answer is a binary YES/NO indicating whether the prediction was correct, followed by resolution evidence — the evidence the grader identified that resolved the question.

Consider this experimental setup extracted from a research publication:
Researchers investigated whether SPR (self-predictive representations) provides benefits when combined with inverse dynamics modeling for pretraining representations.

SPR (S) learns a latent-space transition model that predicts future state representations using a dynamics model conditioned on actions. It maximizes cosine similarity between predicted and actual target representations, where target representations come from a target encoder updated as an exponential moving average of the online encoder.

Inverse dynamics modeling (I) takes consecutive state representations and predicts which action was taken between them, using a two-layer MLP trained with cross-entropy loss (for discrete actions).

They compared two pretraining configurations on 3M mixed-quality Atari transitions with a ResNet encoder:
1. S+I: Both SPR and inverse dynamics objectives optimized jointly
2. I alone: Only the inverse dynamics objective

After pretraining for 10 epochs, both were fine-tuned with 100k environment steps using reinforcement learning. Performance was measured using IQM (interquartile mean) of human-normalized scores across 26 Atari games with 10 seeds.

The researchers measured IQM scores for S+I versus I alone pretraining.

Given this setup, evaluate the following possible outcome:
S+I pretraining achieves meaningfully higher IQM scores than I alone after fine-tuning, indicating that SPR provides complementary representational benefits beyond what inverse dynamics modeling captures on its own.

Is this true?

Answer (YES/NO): YES